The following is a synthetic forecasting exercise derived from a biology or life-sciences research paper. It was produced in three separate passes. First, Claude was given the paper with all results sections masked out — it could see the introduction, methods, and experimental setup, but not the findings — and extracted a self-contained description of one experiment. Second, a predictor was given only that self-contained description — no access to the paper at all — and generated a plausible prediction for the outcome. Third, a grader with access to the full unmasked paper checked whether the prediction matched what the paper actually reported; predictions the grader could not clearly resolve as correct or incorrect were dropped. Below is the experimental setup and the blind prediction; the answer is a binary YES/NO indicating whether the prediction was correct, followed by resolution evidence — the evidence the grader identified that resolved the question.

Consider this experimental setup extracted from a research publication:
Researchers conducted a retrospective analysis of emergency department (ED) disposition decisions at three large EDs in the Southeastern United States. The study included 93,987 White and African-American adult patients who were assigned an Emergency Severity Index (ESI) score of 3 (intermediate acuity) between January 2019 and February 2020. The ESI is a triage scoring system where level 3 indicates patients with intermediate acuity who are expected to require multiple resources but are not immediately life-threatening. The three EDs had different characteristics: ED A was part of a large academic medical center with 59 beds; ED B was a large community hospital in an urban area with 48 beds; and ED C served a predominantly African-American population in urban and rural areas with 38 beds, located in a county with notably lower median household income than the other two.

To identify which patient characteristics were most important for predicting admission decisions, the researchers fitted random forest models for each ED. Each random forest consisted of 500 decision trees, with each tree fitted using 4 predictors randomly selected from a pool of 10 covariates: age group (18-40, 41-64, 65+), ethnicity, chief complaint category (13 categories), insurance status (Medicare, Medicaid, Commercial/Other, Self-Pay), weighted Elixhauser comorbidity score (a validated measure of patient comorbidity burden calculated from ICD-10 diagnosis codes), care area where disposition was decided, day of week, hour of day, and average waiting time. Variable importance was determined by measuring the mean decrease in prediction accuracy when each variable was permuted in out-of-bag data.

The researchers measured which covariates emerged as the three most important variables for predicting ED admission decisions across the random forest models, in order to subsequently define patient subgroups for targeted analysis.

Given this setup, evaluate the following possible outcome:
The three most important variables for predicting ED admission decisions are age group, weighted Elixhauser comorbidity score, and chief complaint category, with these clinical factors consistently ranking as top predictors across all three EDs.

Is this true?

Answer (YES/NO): NO